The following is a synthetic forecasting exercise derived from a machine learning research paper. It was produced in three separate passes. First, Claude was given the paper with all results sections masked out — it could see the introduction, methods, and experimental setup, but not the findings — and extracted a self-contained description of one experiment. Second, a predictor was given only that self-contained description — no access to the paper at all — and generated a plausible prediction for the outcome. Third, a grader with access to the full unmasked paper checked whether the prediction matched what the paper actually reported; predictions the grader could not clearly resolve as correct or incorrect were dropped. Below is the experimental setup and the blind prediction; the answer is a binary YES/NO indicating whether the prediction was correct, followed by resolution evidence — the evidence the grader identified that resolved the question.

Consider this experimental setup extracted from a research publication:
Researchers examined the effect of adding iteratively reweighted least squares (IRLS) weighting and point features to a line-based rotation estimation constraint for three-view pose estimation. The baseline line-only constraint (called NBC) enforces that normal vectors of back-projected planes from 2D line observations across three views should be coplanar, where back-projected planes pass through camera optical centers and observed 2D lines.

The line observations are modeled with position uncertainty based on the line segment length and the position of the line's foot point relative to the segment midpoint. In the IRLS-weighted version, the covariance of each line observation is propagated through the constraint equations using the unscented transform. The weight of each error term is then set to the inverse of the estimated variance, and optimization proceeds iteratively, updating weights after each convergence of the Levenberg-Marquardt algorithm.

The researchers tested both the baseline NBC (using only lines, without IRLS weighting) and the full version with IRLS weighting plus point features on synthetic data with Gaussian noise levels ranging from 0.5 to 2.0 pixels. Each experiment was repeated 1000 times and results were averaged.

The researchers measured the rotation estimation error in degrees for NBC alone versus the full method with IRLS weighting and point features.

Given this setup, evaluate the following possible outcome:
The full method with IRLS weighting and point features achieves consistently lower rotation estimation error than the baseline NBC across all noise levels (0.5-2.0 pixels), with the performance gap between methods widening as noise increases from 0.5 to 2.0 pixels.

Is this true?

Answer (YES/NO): YES